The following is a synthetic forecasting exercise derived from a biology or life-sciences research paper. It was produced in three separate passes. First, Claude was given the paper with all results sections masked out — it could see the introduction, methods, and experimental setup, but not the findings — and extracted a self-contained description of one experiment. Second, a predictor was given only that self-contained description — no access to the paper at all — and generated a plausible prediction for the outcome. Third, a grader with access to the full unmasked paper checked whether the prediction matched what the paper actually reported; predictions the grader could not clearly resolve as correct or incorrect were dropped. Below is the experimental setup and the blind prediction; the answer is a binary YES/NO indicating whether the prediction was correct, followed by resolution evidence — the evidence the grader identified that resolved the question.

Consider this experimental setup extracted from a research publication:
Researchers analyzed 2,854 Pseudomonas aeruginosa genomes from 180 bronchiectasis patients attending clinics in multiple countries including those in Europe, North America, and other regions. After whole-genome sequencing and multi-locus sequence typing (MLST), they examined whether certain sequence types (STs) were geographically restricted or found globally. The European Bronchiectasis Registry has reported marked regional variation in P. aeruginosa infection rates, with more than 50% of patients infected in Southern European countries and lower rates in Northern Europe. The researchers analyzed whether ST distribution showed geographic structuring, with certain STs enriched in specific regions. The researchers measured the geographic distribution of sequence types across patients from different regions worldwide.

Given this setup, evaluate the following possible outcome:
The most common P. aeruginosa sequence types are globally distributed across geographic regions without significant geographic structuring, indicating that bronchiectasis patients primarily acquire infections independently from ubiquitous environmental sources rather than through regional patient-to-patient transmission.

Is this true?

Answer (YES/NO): NO